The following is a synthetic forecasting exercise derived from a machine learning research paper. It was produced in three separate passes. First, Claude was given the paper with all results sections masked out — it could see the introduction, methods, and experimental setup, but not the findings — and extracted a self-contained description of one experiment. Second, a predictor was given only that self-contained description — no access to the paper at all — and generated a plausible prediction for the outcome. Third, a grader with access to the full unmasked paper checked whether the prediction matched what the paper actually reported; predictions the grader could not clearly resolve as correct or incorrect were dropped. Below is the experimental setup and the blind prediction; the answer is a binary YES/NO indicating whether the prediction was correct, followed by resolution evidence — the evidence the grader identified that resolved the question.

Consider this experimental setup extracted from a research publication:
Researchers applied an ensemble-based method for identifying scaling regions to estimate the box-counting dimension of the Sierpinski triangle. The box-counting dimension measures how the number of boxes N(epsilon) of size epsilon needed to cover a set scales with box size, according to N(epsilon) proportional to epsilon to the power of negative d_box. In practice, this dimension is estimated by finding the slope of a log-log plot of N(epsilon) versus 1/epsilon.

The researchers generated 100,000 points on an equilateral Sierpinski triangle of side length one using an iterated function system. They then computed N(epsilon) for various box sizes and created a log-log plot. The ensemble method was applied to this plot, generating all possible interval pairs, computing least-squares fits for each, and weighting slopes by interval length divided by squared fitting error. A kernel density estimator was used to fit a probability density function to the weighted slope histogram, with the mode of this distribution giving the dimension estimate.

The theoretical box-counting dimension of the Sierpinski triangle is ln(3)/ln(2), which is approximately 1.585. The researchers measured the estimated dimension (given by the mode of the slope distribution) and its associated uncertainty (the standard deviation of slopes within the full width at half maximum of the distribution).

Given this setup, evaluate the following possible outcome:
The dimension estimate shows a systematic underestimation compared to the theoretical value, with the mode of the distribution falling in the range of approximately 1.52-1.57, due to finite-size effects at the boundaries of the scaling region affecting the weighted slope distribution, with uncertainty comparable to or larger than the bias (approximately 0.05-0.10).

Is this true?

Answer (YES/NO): NO